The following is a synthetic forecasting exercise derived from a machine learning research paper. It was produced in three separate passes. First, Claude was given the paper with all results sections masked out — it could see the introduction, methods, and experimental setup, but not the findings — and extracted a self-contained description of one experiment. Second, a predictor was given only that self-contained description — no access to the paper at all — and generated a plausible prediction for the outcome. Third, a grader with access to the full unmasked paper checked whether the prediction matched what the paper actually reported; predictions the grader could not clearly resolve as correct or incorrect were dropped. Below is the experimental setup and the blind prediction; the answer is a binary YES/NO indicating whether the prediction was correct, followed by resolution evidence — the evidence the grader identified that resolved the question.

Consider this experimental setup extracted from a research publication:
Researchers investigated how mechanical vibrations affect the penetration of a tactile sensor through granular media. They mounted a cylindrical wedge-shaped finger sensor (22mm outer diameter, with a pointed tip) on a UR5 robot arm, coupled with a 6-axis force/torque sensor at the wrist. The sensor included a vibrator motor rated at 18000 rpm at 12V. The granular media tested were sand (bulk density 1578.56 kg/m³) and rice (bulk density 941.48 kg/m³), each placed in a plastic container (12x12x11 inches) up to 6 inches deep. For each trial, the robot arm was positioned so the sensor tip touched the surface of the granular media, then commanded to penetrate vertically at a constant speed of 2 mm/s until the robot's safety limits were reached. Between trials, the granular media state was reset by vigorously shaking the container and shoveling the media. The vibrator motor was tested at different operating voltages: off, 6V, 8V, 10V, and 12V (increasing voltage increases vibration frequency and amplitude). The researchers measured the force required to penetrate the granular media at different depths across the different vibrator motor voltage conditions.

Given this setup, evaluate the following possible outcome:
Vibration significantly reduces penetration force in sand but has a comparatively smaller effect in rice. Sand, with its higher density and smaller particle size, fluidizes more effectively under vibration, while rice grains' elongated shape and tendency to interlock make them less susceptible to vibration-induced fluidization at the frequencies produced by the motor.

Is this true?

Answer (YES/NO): NO